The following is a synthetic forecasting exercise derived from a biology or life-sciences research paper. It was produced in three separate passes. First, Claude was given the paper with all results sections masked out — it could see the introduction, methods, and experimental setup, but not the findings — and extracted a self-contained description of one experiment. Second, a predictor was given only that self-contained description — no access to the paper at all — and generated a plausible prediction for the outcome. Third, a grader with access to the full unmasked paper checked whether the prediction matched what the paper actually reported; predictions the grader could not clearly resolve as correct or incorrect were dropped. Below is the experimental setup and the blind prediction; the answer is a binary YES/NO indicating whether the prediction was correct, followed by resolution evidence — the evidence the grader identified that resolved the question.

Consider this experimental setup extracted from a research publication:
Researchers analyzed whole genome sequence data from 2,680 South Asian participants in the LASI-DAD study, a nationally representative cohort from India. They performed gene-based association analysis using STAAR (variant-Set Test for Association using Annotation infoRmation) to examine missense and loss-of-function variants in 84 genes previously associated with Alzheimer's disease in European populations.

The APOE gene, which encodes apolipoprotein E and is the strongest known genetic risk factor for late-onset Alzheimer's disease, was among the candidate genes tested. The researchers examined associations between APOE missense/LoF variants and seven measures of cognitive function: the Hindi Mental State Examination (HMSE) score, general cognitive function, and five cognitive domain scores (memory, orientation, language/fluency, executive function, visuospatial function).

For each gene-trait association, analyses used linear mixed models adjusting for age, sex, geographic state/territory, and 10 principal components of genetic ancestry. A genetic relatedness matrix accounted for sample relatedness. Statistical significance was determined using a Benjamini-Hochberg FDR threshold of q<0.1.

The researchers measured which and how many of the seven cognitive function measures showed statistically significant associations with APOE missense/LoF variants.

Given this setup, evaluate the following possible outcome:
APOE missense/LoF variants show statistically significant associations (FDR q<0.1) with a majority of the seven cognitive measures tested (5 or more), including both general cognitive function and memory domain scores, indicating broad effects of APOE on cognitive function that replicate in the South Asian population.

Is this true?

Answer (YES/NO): NO